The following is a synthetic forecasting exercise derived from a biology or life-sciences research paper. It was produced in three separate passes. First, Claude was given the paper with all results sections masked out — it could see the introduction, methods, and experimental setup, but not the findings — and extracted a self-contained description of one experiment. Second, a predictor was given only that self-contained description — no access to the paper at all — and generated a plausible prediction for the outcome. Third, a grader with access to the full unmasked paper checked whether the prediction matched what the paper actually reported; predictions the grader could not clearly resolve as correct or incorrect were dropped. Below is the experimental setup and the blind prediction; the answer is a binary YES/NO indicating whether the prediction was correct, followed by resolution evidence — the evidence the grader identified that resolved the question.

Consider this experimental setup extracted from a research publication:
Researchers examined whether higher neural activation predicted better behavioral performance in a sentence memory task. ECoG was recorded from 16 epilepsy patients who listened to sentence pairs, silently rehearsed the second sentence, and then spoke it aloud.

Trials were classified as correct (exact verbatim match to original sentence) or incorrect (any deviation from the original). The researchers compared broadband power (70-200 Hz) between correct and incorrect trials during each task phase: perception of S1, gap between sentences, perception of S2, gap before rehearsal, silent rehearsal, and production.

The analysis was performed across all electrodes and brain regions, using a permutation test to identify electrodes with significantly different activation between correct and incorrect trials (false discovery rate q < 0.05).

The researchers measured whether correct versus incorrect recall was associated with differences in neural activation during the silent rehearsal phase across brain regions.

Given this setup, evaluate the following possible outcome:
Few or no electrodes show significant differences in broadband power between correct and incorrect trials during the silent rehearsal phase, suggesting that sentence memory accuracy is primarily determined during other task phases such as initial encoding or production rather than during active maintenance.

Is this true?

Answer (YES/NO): NO